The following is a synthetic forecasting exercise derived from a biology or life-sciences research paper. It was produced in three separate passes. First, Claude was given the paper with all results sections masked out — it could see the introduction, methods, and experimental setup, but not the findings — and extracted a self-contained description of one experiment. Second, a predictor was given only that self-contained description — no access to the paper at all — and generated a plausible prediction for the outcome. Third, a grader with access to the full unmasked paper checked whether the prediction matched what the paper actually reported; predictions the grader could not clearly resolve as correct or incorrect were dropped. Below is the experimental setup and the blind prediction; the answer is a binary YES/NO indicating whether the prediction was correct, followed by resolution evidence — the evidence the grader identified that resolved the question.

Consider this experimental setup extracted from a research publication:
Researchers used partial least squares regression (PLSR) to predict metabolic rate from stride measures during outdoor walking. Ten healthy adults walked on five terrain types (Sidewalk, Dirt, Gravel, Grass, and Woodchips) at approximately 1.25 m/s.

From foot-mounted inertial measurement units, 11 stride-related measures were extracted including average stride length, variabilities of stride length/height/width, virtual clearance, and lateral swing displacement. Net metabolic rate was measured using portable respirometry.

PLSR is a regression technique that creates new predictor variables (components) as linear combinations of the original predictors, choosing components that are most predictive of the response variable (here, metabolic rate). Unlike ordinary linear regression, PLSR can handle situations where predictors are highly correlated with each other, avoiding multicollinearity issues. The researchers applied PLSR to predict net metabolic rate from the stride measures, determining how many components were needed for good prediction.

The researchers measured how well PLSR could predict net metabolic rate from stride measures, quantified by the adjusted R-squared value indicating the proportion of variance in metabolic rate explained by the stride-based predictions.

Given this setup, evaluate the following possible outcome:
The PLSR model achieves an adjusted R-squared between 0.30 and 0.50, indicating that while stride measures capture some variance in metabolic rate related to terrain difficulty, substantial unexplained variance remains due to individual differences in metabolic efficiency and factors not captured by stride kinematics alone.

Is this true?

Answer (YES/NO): NO